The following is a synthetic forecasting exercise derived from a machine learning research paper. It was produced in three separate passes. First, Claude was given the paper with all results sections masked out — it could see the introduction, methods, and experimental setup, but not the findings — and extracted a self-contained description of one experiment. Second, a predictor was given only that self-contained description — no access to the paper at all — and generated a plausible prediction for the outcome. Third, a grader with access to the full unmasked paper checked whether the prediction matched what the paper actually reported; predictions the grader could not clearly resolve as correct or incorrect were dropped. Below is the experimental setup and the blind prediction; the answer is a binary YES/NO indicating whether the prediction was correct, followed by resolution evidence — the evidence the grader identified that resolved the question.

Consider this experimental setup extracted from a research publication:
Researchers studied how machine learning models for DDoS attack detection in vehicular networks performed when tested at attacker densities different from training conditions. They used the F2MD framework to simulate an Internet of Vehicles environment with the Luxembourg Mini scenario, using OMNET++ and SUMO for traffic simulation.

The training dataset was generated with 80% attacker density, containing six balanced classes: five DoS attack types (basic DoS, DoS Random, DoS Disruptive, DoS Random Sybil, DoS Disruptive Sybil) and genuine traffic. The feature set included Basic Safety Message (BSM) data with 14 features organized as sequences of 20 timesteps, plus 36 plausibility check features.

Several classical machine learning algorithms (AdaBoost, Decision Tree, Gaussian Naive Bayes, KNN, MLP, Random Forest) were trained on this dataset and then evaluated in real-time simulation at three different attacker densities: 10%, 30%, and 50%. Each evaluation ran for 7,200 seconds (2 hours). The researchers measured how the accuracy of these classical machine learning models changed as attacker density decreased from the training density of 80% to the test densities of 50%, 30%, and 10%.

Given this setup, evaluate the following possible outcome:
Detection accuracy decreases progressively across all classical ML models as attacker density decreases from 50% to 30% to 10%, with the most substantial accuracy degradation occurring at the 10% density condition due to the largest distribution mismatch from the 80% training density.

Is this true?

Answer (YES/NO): NO